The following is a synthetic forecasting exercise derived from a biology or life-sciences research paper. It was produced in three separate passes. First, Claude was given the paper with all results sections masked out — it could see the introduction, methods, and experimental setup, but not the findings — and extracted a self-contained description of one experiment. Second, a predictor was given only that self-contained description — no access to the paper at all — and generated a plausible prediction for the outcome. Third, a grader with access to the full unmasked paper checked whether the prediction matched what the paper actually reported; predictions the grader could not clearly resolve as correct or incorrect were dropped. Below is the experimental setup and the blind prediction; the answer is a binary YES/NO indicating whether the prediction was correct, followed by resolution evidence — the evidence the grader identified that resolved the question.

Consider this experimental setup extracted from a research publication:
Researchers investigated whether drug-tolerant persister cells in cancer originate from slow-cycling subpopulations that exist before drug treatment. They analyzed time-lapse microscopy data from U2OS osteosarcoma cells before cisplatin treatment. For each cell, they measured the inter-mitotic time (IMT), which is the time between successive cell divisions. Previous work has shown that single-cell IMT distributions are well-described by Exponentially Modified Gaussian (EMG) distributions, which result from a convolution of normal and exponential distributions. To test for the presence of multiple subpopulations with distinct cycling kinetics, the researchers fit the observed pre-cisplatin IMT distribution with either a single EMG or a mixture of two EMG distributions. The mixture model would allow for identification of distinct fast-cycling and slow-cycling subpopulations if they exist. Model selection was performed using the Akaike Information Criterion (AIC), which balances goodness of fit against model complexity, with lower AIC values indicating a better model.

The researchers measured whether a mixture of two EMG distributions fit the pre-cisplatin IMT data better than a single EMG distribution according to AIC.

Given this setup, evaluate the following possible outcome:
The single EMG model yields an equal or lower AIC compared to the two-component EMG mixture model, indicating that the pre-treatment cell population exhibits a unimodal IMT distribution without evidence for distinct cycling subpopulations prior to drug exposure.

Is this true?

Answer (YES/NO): YES